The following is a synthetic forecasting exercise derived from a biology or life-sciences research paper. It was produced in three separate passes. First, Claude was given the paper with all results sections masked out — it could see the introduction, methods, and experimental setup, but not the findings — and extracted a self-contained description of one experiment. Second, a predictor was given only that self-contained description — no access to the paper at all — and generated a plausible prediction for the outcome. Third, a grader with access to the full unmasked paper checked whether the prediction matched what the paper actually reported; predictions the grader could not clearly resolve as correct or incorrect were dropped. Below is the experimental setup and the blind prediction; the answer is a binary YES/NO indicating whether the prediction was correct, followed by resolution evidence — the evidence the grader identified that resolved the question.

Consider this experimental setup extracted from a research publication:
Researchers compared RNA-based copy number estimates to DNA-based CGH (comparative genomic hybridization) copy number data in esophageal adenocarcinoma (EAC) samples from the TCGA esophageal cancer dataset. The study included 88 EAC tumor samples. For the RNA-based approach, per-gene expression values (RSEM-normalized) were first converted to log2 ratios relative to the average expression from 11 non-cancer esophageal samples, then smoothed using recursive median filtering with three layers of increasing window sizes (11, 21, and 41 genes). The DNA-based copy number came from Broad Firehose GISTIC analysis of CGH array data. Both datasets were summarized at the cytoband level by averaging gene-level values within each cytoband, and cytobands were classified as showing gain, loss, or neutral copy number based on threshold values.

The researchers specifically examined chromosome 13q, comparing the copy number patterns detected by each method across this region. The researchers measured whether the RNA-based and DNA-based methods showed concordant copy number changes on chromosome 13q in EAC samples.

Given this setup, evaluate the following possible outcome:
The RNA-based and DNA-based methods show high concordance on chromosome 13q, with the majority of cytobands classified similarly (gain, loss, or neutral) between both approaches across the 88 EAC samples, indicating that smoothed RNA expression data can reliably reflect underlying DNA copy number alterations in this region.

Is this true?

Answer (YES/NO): NO